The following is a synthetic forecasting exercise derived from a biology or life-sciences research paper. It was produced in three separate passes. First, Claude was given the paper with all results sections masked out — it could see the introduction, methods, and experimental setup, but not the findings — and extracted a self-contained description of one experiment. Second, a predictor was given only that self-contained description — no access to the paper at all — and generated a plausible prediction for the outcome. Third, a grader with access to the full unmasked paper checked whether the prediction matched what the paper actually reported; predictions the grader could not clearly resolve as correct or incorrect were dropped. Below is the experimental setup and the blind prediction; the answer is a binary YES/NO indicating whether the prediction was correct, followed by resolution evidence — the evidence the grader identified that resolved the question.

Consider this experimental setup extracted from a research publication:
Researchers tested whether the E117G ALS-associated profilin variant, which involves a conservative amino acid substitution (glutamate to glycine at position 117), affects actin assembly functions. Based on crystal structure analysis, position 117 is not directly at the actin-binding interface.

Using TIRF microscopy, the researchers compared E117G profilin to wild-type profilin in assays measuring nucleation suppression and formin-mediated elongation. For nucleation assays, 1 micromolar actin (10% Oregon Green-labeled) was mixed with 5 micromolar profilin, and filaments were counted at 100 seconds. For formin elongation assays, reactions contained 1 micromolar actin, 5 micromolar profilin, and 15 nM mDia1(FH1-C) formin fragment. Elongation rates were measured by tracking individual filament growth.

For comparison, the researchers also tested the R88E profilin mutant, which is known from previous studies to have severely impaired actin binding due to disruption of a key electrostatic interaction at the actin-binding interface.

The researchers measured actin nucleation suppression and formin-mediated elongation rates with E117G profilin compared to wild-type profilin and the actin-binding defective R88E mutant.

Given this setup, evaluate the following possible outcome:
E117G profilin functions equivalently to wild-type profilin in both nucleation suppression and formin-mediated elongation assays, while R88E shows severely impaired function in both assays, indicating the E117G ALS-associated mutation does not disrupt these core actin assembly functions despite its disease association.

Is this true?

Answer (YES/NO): YES